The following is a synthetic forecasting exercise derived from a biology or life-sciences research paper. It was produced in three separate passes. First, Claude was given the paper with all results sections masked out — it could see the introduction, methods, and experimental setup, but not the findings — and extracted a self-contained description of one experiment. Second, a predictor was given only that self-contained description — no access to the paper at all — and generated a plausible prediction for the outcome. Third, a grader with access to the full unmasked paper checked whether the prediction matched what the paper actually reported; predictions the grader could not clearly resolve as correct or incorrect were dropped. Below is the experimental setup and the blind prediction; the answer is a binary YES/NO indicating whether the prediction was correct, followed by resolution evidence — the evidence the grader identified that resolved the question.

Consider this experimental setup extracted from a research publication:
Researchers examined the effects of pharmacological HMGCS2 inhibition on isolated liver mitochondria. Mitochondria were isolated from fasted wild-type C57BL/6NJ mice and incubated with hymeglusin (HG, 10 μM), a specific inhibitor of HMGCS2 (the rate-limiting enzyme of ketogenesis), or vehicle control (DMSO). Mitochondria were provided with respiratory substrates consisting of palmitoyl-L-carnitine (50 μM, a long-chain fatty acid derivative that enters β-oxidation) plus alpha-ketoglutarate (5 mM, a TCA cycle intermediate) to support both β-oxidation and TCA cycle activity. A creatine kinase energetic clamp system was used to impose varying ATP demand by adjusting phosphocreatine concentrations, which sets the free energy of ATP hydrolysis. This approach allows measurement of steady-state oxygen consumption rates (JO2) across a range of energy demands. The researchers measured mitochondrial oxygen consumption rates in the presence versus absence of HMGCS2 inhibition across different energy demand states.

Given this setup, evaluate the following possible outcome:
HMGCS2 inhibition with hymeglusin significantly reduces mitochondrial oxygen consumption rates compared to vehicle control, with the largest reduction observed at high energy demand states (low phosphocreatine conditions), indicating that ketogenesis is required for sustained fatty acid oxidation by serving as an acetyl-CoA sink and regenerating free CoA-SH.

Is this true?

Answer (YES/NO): YES